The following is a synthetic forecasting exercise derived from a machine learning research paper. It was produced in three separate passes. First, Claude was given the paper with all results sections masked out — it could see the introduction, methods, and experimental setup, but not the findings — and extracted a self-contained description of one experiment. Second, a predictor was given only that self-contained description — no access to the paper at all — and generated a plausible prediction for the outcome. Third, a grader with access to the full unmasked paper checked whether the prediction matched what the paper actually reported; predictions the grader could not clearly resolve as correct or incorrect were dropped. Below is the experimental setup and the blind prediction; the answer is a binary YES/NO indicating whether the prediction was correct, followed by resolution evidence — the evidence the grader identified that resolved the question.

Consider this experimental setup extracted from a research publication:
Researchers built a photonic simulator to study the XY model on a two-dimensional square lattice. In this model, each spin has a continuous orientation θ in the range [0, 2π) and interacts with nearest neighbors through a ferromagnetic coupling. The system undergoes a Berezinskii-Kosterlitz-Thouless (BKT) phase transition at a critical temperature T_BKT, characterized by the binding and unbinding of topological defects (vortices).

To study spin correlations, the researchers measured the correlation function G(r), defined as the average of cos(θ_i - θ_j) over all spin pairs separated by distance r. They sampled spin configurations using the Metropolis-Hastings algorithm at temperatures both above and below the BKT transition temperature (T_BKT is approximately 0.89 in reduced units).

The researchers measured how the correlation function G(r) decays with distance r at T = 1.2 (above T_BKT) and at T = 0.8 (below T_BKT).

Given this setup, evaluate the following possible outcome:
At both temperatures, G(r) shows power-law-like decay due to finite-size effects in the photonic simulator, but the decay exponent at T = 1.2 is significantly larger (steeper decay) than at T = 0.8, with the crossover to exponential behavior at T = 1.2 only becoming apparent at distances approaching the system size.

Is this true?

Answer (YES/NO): NO